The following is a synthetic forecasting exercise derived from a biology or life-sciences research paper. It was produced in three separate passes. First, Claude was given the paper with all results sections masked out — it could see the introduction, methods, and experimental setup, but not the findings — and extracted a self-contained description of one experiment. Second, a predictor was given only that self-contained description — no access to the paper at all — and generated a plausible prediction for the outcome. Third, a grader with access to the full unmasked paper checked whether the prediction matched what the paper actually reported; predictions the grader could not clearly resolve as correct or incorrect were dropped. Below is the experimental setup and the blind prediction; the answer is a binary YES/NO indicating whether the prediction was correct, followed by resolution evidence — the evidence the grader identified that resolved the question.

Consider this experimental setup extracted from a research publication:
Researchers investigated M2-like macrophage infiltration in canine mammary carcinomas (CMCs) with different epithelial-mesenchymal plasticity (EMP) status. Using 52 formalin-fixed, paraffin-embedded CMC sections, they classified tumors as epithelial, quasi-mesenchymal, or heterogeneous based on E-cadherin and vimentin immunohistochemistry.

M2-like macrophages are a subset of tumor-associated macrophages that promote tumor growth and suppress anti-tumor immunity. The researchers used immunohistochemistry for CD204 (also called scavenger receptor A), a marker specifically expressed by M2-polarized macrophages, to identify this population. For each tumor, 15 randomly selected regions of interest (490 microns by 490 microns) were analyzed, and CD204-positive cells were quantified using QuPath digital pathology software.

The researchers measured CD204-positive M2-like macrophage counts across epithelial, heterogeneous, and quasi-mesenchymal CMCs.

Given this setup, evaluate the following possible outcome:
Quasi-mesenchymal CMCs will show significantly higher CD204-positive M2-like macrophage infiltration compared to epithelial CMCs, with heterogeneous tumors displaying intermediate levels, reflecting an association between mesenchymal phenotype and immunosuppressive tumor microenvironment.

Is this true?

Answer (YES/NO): NO